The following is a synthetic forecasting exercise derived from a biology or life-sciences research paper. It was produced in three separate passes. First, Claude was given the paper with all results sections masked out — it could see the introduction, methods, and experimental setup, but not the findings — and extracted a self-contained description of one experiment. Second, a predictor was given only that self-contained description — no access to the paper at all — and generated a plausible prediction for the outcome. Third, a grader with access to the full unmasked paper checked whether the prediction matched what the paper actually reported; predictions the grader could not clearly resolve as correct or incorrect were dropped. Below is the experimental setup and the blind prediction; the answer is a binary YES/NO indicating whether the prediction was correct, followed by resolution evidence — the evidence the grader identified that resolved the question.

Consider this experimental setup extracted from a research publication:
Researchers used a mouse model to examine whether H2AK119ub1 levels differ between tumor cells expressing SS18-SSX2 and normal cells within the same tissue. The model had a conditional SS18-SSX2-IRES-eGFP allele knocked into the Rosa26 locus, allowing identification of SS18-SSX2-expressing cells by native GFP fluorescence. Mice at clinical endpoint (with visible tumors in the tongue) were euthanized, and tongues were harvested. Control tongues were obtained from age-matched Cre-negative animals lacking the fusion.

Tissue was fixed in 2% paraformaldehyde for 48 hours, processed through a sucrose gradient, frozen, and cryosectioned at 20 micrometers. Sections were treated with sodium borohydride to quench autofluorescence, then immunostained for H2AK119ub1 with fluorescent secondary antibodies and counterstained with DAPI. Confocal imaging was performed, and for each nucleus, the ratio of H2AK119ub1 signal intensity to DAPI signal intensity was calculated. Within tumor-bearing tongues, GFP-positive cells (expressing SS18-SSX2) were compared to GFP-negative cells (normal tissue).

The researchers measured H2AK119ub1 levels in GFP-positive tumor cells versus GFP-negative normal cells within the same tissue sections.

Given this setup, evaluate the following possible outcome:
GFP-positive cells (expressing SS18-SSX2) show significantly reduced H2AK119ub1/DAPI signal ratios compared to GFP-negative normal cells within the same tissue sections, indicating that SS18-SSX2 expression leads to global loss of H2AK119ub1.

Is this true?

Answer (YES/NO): NO